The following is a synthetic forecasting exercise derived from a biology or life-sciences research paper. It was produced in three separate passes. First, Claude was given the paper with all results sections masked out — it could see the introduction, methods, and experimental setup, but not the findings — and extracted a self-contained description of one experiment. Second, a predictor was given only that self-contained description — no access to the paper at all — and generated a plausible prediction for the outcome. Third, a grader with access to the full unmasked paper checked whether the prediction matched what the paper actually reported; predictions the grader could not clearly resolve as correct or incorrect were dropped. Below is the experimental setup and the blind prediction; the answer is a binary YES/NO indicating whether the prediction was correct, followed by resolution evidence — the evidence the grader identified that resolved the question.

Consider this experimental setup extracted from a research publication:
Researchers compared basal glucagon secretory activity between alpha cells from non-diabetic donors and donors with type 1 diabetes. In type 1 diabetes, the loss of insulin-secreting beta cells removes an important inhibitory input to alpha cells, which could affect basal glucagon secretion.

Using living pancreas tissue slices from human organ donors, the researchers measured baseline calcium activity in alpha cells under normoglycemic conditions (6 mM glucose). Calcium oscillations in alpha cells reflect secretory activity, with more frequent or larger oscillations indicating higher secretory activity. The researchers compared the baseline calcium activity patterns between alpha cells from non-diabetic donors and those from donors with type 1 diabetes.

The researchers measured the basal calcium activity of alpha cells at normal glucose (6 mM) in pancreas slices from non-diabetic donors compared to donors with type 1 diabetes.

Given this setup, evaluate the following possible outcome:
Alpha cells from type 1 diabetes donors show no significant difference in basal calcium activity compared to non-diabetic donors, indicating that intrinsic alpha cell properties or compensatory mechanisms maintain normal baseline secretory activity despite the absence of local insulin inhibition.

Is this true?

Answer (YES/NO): NO